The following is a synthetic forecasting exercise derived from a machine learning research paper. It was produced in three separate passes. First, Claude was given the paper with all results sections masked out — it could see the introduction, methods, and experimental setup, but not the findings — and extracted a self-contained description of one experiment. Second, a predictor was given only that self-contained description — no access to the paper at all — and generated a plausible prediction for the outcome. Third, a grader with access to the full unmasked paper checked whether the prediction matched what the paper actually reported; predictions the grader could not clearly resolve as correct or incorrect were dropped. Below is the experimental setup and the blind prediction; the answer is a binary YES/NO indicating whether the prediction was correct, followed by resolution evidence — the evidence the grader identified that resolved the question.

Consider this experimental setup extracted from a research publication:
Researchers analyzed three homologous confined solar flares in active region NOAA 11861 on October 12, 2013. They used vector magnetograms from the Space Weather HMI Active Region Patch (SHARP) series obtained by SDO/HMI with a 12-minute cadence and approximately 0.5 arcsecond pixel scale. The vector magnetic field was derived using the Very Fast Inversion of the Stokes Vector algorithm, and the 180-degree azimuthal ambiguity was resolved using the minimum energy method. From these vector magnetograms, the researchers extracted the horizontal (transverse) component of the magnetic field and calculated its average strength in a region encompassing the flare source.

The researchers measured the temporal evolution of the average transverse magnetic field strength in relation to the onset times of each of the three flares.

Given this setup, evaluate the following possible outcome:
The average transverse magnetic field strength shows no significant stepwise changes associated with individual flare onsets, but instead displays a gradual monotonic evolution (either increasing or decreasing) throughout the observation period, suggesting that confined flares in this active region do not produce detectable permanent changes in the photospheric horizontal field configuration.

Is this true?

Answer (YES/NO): NO